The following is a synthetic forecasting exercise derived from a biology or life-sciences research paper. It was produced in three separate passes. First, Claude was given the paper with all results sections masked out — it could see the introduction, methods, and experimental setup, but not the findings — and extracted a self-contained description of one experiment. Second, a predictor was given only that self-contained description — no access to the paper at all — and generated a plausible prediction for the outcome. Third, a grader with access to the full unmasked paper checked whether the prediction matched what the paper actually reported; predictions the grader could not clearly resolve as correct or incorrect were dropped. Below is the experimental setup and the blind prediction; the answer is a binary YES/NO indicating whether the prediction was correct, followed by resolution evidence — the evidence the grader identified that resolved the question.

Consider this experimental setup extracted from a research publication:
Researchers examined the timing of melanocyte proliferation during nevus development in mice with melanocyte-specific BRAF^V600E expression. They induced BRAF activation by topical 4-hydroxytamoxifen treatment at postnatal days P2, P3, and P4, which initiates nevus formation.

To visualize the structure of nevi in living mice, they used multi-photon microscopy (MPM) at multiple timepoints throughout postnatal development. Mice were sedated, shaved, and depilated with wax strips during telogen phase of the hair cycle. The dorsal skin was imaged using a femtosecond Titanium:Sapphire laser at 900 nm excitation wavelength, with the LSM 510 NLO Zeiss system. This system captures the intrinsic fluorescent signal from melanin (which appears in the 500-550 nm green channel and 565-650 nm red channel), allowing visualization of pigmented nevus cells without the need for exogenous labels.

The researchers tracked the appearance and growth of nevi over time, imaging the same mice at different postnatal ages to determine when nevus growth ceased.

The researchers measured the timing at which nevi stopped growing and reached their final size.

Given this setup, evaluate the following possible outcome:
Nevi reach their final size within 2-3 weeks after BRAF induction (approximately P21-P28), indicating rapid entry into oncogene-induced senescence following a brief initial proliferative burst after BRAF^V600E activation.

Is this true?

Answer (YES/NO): NO